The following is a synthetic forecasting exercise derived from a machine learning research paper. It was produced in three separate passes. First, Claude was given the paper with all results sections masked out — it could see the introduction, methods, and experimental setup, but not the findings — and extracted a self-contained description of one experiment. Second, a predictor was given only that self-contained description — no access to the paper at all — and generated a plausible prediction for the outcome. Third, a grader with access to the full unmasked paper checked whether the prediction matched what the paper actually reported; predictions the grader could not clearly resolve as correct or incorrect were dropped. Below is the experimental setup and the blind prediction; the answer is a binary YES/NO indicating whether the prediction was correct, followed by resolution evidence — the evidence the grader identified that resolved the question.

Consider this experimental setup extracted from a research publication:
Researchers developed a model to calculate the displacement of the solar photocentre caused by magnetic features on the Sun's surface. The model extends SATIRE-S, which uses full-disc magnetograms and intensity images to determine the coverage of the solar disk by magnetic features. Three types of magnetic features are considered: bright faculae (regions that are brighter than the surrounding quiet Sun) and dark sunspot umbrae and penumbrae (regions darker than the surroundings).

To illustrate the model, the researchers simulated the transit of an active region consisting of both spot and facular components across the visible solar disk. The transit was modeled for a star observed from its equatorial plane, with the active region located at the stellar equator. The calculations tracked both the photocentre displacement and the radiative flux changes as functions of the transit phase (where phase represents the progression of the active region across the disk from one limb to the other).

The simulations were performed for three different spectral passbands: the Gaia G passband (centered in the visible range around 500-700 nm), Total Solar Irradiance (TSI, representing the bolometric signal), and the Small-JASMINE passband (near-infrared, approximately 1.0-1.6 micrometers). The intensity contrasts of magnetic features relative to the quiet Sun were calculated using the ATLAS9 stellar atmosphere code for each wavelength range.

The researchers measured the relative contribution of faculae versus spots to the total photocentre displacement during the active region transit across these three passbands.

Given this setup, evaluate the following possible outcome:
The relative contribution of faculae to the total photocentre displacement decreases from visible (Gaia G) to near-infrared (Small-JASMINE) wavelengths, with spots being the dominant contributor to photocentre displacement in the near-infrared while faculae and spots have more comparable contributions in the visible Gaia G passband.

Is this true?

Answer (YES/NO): YES